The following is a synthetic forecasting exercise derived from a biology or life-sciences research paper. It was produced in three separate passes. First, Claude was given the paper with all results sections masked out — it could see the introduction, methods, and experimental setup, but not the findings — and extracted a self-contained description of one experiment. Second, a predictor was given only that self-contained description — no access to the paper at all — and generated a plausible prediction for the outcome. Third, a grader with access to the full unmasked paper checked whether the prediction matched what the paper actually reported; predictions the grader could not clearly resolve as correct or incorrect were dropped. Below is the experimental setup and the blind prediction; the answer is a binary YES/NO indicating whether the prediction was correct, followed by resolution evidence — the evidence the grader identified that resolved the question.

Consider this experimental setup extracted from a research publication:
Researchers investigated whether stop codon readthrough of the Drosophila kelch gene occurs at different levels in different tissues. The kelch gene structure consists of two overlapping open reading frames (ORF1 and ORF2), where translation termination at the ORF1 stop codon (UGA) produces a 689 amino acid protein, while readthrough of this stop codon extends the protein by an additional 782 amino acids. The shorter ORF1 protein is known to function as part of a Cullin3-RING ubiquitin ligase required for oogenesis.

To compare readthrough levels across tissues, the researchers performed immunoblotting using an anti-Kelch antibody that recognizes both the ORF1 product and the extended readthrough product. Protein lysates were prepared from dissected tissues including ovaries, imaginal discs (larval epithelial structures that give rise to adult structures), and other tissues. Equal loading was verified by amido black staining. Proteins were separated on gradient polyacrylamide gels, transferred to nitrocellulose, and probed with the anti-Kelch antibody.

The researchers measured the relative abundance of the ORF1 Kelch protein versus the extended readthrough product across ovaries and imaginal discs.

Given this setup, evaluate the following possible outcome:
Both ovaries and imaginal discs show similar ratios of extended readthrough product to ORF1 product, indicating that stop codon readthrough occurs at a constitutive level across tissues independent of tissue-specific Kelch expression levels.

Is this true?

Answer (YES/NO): NO